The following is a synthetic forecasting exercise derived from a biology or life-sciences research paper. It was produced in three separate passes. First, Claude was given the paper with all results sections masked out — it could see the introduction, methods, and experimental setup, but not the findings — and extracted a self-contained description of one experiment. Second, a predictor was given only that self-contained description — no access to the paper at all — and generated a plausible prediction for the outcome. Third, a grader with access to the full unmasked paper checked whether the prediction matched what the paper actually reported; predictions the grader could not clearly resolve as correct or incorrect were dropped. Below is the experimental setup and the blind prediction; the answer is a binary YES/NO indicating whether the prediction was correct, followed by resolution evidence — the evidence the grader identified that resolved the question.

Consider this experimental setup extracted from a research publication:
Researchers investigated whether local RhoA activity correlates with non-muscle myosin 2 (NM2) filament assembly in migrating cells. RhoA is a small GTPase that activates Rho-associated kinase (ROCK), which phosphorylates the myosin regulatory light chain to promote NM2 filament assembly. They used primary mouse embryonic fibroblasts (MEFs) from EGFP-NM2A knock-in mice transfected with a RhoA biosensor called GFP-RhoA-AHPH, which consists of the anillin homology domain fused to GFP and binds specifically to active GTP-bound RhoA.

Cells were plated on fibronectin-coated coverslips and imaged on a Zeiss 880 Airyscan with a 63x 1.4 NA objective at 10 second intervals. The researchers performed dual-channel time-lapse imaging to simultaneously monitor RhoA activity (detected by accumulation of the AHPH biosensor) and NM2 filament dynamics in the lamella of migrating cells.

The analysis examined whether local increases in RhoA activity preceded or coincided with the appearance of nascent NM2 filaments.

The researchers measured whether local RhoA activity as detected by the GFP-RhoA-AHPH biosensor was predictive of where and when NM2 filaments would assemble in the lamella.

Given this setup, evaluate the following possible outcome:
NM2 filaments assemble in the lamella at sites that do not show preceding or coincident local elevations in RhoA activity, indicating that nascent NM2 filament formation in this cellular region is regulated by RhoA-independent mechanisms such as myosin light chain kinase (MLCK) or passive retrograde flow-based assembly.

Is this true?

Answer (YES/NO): NO